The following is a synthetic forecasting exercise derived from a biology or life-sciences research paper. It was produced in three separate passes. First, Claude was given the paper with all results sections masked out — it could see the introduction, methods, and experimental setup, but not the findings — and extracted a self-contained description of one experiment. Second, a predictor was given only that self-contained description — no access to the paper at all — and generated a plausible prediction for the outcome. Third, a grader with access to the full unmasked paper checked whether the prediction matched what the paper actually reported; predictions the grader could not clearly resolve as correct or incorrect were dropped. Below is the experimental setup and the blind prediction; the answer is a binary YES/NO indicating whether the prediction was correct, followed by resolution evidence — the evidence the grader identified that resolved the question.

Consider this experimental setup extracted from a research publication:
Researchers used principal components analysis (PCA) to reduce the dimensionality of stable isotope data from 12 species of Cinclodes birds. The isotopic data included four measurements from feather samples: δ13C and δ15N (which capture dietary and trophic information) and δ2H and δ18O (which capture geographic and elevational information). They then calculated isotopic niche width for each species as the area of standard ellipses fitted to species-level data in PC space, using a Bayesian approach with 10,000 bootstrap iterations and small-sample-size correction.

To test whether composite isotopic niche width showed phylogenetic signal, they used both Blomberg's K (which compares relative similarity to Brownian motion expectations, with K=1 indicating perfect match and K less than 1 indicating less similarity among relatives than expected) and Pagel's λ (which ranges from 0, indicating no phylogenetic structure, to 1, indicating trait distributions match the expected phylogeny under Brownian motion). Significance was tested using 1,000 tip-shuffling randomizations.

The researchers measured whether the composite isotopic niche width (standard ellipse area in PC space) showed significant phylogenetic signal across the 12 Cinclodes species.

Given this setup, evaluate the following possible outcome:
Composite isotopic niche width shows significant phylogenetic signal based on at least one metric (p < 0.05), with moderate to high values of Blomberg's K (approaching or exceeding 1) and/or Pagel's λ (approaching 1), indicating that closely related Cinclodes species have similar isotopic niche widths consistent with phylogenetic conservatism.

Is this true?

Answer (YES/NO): NO